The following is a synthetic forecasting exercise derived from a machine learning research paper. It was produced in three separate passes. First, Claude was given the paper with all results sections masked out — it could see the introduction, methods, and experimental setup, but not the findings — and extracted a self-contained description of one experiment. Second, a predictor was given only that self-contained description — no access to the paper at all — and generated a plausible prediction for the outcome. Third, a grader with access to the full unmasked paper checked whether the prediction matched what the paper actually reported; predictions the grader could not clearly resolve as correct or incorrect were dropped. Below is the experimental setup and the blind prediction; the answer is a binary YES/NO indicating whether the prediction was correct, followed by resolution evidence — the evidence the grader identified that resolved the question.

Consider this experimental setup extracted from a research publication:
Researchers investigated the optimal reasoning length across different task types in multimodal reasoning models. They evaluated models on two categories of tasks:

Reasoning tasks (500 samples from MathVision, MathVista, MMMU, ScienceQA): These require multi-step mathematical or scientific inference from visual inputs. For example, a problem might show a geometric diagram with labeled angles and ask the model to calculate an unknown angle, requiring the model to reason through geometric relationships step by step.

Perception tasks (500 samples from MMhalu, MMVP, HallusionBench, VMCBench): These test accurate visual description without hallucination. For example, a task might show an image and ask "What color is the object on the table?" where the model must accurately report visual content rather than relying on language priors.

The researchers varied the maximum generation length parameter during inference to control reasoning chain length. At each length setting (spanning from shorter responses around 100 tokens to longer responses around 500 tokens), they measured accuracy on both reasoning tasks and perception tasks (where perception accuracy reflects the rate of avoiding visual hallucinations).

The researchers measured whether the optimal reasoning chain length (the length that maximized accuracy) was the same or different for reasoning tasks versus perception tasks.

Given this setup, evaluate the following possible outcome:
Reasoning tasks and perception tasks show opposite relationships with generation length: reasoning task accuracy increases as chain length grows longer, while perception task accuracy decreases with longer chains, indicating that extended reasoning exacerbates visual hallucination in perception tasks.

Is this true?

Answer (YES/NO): NO